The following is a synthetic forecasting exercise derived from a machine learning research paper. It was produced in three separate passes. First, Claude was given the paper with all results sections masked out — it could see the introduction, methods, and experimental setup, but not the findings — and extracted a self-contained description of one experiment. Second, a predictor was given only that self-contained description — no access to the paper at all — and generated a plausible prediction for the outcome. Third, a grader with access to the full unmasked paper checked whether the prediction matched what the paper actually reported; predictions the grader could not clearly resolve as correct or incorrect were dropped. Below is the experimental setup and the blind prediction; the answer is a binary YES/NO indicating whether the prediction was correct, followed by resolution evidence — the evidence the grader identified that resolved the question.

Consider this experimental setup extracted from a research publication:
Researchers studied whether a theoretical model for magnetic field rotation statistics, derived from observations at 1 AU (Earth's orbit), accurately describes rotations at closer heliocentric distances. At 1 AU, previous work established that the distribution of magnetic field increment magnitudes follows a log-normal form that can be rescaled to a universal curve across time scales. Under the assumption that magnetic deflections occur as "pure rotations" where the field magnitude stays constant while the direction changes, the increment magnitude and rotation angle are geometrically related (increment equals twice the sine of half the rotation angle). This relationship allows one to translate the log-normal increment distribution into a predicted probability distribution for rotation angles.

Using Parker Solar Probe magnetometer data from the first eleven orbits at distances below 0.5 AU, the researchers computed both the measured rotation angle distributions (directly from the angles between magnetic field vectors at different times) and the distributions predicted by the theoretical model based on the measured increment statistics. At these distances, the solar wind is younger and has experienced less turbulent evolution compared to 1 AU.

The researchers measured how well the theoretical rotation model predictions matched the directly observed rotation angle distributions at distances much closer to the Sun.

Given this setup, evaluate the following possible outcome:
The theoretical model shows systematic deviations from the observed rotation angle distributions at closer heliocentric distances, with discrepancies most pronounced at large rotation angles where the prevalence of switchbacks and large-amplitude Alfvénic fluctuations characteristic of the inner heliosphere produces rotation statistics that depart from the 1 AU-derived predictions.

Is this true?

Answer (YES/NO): NO